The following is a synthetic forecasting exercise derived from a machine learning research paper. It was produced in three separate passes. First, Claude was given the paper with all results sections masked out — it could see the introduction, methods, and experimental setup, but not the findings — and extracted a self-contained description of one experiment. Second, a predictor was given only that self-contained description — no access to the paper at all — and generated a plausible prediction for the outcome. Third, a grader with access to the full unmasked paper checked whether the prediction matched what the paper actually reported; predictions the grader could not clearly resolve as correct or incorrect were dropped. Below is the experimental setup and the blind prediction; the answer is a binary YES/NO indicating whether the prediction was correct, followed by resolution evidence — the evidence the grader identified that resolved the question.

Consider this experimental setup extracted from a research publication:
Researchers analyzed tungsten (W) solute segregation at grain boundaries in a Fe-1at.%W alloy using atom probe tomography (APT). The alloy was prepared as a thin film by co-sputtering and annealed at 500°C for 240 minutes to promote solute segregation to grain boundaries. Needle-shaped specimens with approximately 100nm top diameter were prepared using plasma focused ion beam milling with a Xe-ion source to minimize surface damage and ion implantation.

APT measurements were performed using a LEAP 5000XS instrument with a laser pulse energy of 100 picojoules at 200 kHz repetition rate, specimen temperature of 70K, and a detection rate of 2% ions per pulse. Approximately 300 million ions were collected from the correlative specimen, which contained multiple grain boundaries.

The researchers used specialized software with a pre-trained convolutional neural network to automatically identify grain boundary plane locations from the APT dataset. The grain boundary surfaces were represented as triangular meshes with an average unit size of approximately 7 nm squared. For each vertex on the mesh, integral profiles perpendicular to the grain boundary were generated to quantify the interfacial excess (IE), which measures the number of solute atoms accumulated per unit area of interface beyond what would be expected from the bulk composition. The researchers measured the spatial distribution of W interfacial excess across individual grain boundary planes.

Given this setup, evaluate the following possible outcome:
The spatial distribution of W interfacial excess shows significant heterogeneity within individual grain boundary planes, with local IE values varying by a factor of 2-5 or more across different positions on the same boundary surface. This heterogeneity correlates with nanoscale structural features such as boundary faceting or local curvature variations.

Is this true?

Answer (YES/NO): NO